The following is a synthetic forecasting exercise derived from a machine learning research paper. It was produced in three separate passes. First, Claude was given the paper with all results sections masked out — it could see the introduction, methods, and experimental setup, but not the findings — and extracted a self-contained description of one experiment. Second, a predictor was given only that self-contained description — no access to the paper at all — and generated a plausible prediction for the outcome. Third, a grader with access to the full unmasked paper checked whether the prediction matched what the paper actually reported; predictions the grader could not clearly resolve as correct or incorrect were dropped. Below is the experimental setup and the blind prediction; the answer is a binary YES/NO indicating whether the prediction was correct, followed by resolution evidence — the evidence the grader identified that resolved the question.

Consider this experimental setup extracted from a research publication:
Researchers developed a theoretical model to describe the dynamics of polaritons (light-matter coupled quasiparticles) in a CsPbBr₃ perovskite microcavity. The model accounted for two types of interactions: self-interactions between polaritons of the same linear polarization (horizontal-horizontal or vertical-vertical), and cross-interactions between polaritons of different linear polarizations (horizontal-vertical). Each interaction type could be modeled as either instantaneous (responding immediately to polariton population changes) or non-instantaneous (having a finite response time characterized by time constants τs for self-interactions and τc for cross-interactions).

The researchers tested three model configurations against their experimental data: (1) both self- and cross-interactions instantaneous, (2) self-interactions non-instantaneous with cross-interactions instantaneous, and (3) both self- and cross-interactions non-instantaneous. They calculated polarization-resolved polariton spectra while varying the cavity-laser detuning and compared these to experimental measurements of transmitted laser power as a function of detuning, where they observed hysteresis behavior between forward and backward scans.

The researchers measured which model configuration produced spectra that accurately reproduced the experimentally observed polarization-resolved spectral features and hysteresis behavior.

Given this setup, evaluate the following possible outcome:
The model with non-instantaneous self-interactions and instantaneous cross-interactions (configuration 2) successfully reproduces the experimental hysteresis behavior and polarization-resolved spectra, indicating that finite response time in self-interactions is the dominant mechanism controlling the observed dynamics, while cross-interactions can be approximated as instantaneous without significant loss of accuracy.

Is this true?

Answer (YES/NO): NO